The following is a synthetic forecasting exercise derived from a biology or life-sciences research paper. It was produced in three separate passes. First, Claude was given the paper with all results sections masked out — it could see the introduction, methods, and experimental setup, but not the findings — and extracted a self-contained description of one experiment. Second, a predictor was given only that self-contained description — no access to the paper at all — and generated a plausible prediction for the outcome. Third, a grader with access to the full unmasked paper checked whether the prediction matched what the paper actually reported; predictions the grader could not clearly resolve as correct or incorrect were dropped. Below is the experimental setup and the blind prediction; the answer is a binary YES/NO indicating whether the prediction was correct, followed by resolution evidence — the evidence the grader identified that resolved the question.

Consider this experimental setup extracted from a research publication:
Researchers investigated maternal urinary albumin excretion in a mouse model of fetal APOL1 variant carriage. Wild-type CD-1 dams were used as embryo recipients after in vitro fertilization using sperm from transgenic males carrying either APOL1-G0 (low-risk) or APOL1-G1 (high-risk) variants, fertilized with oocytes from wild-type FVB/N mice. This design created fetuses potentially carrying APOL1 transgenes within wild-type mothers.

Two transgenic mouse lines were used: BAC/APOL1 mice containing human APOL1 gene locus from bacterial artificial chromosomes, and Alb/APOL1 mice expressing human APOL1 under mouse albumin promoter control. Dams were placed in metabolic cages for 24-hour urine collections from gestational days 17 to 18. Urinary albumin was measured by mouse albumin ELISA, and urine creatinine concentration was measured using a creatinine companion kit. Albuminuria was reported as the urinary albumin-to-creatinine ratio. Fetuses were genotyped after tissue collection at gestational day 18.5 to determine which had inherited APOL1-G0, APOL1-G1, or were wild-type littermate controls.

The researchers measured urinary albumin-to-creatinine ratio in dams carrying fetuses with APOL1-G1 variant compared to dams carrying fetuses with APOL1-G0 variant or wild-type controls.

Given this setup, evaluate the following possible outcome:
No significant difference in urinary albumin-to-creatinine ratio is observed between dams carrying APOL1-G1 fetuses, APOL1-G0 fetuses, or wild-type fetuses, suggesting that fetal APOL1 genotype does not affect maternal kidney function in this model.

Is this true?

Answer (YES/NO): YES